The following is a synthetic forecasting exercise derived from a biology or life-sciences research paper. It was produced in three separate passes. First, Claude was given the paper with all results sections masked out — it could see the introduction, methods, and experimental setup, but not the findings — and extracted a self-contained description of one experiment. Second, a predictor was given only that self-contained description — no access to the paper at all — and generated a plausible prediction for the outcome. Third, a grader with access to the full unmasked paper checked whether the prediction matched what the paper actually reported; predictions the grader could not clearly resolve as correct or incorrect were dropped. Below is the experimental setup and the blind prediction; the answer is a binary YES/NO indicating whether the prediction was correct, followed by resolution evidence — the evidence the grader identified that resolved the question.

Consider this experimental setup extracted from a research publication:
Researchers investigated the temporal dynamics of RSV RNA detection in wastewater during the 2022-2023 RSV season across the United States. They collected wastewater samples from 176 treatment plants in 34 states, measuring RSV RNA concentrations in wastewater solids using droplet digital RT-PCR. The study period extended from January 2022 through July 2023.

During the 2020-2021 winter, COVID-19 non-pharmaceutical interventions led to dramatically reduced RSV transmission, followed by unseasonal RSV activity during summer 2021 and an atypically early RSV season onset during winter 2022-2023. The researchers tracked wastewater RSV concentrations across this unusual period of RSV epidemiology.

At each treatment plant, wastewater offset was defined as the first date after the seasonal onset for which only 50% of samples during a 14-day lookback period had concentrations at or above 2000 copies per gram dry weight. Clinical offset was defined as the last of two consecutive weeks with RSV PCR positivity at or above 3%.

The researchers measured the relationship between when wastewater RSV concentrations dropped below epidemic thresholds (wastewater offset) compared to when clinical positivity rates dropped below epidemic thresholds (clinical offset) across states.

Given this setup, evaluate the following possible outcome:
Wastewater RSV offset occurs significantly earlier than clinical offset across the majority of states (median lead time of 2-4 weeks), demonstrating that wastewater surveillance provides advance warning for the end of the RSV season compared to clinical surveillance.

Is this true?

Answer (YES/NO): NO